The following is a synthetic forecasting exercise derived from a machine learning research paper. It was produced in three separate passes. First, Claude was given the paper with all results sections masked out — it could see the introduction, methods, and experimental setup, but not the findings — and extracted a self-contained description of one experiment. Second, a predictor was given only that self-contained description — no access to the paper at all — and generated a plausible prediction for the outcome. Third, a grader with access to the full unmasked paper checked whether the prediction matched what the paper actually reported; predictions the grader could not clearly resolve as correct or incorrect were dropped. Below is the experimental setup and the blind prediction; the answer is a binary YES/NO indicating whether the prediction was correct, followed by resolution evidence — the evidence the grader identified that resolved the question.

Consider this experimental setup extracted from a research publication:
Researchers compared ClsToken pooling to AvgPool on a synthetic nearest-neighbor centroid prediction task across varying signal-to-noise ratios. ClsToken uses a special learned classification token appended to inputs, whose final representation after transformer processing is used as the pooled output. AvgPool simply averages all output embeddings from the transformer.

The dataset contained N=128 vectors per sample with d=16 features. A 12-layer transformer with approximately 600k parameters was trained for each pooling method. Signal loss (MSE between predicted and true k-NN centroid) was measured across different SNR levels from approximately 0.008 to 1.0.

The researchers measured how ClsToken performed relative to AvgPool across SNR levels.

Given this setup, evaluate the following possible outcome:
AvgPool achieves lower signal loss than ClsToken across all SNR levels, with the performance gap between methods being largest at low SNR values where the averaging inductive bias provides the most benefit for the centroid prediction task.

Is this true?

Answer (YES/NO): NO